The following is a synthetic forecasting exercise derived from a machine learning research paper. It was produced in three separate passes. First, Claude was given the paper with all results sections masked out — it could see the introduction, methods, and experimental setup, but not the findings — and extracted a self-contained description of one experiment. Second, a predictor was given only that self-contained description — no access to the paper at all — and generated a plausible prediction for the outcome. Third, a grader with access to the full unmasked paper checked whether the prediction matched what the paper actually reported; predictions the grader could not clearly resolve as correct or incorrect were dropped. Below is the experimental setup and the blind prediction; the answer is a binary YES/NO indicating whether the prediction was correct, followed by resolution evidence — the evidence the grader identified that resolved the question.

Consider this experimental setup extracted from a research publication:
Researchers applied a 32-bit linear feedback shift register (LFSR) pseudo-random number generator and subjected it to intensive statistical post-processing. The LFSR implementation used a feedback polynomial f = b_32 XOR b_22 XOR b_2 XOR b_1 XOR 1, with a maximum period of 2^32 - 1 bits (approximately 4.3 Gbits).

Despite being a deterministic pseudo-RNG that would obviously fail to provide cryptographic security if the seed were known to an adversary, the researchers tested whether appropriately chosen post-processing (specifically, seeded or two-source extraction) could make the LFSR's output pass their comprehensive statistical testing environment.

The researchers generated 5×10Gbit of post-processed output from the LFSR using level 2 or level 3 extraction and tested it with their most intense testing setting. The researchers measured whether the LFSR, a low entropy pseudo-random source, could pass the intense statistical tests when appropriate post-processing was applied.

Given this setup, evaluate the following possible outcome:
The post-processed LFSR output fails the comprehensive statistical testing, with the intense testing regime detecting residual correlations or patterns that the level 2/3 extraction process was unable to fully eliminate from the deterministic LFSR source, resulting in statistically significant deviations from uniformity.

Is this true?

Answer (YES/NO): NO